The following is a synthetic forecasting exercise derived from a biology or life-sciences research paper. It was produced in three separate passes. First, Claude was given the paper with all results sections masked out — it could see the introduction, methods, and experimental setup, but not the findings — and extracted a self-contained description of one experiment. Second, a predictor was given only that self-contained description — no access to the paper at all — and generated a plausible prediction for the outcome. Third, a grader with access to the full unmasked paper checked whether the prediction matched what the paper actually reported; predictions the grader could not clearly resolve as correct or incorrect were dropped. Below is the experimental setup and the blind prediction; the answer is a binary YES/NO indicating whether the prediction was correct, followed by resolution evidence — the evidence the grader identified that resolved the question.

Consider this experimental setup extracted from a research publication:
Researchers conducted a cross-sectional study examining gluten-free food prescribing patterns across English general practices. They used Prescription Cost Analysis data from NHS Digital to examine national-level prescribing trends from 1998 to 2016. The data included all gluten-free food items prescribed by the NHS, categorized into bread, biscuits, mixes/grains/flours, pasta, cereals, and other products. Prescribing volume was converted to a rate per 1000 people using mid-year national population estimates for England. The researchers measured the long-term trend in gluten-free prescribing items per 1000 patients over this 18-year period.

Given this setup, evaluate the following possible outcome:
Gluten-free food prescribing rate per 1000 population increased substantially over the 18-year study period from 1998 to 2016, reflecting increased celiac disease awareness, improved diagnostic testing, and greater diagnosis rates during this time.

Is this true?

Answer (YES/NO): NO